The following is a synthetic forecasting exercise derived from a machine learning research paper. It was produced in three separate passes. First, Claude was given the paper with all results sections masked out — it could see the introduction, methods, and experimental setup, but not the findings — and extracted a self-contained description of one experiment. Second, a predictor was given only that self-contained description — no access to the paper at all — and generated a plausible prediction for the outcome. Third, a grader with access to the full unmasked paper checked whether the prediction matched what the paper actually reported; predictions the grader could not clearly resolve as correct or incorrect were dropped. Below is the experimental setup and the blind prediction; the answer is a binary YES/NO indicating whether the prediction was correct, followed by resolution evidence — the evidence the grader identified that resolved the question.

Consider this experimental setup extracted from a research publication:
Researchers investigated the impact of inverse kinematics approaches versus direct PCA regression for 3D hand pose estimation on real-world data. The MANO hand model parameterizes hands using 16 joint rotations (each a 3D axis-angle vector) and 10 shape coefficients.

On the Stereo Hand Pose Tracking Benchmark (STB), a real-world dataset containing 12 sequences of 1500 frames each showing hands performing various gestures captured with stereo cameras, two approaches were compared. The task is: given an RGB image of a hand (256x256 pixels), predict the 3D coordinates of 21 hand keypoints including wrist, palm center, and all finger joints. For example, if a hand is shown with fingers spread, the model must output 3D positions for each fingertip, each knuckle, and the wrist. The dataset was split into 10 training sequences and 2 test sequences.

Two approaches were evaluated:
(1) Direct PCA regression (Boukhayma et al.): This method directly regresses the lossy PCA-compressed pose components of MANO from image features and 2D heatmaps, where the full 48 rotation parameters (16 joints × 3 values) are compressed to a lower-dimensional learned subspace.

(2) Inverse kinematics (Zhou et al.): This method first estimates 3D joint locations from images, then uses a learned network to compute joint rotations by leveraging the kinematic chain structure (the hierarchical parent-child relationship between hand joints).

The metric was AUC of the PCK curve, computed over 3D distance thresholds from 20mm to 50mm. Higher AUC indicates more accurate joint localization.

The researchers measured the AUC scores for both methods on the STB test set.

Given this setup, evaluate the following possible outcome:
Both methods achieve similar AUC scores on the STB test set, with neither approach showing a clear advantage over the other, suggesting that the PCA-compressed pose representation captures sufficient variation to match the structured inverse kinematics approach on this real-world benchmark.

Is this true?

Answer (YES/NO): YES